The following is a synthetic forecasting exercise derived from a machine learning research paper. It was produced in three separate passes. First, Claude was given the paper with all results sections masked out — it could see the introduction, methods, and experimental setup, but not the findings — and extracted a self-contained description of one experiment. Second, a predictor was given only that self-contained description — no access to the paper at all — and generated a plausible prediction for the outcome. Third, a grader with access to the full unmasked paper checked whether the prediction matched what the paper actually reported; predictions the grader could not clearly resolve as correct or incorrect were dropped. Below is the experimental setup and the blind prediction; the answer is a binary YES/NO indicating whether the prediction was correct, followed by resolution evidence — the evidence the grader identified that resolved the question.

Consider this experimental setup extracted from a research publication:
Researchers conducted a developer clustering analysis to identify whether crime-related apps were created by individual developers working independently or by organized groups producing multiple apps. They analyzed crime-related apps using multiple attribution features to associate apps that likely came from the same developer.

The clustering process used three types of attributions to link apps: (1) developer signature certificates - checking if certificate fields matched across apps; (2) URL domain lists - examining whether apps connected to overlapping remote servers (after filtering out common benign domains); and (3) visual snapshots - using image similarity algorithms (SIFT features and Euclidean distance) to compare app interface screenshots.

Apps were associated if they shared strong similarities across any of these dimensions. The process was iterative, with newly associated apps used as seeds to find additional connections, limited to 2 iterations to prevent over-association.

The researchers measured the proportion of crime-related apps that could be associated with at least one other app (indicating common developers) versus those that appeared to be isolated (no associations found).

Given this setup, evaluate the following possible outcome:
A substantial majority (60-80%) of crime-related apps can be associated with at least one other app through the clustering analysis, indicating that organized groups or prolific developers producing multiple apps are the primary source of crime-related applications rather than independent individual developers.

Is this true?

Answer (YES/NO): NO